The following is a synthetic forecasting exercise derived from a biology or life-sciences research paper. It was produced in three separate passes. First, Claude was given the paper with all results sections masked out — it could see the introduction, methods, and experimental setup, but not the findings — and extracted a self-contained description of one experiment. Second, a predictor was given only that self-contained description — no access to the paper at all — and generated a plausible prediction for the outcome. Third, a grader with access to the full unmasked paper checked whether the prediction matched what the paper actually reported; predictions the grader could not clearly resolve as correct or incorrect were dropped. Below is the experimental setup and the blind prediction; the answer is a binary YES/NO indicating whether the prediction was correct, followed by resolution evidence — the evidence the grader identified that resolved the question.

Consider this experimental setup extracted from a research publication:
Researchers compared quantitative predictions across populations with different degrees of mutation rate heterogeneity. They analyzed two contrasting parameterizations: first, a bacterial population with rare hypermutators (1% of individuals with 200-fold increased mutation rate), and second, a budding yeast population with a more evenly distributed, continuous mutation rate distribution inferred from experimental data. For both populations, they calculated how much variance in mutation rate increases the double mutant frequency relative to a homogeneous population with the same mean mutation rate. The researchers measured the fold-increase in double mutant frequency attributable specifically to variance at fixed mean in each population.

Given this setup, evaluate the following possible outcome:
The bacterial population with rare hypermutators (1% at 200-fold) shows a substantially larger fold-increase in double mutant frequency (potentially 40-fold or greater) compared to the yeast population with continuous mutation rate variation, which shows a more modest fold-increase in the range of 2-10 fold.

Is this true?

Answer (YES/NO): NO